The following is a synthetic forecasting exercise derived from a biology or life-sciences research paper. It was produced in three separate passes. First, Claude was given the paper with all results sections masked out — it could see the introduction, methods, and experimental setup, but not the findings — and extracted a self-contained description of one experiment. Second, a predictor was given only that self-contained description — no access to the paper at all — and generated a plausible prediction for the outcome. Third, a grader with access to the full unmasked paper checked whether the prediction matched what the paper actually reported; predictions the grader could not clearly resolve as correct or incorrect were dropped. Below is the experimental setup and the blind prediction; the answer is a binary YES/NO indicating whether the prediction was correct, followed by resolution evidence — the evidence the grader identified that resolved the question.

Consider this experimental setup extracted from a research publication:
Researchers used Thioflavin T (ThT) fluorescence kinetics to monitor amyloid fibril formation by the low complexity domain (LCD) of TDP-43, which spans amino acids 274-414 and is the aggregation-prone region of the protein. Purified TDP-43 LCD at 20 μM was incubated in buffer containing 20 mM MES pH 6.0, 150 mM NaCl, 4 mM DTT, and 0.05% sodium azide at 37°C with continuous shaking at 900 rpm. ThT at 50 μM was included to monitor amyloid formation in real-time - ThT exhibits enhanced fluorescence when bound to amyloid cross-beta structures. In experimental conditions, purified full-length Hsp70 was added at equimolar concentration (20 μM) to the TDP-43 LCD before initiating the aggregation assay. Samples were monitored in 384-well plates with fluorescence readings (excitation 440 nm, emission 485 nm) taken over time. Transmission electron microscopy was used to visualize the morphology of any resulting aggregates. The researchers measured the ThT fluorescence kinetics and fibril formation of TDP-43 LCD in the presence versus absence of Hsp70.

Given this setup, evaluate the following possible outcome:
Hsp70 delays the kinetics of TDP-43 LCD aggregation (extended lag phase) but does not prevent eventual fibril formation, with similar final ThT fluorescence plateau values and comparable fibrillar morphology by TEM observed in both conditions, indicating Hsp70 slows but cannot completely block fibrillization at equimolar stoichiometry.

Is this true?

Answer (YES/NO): NO